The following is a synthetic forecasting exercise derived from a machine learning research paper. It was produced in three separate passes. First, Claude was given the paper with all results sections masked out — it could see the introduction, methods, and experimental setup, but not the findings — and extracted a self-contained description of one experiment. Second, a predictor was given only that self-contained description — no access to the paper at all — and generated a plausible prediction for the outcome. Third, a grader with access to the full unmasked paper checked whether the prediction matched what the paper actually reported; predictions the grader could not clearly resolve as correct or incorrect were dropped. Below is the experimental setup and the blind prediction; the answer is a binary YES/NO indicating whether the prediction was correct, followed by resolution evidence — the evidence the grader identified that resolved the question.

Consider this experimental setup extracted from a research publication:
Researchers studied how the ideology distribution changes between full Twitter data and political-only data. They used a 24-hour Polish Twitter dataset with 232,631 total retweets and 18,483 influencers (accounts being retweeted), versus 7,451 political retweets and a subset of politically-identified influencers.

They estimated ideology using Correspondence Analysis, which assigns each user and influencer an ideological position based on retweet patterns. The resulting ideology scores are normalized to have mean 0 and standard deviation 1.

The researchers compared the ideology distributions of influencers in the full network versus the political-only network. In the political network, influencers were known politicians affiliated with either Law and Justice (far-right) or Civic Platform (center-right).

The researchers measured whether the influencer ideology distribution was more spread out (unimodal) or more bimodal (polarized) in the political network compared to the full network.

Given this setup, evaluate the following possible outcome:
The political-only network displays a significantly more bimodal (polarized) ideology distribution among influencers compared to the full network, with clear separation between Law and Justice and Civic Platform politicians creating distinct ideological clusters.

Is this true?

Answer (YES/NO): YES